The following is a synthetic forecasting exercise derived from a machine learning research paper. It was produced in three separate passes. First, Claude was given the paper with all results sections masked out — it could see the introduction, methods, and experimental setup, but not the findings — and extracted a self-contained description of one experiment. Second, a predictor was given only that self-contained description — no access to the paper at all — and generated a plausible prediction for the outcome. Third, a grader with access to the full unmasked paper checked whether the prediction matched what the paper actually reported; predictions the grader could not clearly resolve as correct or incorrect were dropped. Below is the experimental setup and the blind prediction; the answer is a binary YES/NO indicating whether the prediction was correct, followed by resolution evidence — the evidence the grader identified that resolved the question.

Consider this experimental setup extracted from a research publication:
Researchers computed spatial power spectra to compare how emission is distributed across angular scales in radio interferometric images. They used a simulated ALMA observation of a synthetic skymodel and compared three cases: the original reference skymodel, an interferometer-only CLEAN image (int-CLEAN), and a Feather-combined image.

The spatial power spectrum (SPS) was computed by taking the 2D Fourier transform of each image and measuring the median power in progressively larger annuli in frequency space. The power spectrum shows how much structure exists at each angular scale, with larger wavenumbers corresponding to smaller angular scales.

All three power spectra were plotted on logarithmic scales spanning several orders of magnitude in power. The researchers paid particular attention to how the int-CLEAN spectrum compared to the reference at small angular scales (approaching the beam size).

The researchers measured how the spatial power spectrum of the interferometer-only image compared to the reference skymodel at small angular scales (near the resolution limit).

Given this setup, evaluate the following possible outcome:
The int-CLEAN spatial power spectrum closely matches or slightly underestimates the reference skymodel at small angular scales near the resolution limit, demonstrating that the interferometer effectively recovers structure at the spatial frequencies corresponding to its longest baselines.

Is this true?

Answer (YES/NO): NO